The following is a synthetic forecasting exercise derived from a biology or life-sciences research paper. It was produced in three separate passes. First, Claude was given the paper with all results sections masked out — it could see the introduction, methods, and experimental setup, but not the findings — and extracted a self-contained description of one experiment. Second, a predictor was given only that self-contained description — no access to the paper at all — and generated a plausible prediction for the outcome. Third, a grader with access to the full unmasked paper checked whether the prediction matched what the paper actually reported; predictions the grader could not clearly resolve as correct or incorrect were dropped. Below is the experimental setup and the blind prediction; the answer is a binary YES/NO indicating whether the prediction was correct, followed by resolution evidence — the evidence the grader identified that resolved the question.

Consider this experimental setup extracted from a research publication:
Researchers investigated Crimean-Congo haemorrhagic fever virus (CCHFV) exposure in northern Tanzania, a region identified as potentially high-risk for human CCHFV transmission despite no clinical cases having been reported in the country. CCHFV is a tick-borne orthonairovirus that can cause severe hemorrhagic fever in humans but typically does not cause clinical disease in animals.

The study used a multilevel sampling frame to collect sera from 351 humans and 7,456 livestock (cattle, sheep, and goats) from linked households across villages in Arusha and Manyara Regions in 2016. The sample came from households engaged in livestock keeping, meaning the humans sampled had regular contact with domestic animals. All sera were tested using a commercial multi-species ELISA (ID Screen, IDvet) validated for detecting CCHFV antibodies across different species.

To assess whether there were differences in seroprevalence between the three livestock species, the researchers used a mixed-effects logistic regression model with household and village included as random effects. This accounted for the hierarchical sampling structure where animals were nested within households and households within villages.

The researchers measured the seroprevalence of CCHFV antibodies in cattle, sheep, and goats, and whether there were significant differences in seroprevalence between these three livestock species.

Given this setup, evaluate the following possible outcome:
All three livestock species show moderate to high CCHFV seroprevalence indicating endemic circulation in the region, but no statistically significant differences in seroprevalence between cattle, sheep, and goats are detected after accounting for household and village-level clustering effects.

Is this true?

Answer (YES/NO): NO